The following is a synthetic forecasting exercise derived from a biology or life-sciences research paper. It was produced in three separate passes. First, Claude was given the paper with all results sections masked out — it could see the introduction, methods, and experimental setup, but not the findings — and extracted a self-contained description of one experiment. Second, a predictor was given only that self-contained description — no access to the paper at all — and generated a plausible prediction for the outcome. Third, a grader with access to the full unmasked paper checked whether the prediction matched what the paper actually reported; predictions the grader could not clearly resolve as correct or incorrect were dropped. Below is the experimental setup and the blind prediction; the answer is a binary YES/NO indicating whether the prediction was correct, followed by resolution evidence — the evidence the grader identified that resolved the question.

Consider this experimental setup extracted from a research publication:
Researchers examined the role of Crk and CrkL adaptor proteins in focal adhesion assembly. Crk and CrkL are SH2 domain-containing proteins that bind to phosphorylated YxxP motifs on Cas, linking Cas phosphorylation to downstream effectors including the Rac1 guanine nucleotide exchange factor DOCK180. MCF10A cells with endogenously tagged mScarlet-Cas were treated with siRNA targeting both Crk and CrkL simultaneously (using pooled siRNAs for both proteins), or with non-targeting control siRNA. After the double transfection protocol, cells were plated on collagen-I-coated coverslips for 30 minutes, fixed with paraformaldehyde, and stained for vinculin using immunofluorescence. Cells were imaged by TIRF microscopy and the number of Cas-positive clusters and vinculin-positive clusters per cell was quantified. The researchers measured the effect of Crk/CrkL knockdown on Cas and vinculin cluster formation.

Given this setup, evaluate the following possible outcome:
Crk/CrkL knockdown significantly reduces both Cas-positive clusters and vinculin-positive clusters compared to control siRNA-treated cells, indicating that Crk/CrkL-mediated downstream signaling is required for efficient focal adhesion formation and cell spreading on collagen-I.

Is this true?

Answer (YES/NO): NO